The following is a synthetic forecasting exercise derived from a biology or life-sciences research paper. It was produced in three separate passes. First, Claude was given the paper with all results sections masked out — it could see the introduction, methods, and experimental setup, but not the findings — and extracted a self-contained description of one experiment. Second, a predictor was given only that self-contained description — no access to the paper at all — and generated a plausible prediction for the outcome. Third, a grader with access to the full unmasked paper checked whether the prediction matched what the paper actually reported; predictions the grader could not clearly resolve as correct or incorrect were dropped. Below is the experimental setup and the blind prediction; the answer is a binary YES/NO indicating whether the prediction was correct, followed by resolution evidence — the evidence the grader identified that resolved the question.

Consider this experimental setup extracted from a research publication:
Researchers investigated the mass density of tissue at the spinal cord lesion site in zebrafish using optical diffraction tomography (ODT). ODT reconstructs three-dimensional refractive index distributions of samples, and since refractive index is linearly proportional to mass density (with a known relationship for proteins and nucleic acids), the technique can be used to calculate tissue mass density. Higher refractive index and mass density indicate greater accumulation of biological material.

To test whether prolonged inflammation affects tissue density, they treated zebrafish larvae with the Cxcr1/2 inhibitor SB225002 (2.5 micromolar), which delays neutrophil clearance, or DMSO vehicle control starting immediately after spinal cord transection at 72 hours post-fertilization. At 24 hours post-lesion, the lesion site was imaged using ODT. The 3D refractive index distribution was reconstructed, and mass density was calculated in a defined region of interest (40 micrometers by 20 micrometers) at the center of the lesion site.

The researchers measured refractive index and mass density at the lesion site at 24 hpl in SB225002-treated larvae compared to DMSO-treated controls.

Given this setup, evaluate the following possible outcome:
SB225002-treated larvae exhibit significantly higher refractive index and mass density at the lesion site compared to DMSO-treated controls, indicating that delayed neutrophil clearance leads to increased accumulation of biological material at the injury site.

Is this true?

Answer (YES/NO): NO